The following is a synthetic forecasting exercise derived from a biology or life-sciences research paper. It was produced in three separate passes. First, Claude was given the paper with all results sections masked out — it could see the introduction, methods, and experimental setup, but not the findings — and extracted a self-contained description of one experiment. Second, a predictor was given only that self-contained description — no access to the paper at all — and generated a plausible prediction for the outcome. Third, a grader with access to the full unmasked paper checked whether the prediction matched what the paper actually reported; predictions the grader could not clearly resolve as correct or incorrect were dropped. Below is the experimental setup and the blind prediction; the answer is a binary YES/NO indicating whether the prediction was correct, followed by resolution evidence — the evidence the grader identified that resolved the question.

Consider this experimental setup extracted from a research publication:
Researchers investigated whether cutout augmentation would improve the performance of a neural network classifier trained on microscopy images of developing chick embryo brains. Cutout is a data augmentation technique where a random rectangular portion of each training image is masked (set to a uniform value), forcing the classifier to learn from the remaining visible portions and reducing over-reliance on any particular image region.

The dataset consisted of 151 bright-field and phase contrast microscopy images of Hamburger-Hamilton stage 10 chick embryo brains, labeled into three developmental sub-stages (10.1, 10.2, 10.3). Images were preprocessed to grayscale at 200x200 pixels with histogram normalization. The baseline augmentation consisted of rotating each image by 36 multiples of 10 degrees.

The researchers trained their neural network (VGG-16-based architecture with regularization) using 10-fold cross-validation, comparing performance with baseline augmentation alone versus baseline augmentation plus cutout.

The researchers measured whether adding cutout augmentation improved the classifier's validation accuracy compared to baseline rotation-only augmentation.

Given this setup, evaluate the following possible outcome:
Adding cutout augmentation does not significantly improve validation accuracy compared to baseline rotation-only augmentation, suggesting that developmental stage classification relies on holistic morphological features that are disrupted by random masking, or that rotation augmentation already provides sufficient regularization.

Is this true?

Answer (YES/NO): NO